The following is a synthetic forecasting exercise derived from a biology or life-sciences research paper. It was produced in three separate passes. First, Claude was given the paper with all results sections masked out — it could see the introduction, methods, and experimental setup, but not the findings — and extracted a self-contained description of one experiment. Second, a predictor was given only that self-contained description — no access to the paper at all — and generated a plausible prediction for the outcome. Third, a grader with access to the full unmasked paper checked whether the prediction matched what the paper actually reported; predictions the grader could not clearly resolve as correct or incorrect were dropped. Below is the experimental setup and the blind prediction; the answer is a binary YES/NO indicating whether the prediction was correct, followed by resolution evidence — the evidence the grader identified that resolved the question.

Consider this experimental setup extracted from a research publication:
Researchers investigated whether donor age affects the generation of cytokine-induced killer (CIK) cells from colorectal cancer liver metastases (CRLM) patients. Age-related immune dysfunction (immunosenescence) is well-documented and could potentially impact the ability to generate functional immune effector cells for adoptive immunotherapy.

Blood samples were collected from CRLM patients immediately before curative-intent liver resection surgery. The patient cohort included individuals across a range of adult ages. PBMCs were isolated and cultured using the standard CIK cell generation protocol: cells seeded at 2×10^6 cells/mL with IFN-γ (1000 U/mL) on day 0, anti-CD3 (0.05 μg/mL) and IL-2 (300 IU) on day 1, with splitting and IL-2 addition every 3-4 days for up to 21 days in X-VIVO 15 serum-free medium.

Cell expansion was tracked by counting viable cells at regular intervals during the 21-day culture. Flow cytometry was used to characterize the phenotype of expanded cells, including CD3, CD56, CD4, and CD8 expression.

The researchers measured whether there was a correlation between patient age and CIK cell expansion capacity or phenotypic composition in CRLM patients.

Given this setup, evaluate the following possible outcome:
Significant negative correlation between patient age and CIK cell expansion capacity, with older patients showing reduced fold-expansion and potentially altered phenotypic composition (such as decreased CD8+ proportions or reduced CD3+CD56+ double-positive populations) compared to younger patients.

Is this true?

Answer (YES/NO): NO